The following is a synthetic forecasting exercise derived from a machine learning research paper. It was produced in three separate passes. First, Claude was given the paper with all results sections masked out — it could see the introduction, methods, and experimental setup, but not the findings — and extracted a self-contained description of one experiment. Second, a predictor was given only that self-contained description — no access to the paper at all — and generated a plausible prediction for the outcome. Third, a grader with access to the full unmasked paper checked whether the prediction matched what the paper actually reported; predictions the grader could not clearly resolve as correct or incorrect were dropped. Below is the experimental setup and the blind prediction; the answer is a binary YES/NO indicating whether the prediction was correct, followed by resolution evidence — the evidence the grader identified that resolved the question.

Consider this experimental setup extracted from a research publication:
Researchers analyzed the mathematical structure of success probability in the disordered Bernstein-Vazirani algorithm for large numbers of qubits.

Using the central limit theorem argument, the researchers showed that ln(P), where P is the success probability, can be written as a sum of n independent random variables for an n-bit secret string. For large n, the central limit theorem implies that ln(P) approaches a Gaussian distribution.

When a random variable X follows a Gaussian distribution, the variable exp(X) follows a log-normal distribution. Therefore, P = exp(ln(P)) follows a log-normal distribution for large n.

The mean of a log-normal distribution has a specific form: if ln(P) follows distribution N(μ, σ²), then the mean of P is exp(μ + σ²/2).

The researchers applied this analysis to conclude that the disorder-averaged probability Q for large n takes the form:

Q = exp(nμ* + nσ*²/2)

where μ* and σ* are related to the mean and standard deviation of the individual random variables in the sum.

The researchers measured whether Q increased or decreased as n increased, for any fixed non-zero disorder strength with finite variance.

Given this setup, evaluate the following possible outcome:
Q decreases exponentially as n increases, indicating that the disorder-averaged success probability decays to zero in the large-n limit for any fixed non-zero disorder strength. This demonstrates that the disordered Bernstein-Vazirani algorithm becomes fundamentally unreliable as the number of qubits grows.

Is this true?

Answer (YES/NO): YES